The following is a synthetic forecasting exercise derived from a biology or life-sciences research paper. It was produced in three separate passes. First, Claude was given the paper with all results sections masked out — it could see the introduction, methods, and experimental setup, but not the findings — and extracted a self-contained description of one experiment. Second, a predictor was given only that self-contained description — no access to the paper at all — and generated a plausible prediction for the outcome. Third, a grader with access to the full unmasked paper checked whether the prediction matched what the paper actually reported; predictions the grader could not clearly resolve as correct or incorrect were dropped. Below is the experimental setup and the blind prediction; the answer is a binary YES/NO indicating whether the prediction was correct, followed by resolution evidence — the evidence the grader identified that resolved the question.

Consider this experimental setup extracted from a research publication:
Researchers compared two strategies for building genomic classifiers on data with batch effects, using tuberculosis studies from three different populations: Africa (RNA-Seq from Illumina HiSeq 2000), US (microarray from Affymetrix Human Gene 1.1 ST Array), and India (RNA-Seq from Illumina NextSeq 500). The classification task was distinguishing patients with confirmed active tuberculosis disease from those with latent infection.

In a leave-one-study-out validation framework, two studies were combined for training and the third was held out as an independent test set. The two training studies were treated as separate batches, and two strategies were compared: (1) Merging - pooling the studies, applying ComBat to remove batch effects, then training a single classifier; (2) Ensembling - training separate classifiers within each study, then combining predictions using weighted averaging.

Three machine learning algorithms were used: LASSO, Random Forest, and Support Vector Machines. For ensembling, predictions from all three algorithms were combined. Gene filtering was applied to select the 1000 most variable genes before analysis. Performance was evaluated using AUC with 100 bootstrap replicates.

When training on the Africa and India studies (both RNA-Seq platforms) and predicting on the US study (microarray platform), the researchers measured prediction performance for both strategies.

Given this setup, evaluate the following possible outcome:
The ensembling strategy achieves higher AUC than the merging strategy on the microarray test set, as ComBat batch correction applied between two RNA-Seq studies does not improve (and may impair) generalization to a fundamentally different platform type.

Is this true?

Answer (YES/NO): NO